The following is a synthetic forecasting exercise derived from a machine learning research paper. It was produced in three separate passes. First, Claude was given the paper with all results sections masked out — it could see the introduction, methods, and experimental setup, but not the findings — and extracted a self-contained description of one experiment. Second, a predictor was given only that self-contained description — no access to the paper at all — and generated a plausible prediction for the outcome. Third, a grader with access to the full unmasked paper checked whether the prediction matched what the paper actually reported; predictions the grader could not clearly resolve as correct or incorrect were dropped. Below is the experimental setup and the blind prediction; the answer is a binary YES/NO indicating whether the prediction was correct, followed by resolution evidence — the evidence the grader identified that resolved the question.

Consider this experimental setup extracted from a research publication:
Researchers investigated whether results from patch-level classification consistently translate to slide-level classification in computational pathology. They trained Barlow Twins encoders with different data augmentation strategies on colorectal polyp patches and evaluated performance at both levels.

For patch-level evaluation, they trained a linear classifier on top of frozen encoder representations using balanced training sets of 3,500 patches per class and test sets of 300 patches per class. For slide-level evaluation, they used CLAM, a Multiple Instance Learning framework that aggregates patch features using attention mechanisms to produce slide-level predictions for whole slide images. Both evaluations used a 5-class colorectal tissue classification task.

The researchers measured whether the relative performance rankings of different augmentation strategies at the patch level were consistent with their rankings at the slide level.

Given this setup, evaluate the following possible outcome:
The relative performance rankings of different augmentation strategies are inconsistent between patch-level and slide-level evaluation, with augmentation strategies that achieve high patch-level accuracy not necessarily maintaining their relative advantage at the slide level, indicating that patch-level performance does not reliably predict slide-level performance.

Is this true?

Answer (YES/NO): YES